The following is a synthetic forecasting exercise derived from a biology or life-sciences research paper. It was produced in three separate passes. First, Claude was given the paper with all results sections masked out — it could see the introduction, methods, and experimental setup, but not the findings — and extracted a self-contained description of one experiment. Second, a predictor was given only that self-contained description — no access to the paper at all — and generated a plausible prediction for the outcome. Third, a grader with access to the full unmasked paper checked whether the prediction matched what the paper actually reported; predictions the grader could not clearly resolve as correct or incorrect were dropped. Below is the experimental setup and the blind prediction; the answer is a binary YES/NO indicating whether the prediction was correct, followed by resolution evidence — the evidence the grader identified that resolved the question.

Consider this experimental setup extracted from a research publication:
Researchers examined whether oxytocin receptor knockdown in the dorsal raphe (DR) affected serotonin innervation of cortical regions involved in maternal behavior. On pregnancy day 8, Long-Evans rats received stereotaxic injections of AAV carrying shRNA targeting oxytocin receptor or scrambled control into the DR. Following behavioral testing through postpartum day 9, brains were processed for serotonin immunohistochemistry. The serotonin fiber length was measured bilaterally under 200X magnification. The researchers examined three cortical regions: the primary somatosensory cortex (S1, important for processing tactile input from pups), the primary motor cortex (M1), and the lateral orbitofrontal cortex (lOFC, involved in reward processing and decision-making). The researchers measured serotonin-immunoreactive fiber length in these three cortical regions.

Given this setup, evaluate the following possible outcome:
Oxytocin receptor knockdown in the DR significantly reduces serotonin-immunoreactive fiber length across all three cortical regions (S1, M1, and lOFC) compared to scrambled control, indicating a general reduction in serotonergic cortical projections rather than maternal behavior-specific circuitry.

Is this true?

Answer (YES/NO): NO